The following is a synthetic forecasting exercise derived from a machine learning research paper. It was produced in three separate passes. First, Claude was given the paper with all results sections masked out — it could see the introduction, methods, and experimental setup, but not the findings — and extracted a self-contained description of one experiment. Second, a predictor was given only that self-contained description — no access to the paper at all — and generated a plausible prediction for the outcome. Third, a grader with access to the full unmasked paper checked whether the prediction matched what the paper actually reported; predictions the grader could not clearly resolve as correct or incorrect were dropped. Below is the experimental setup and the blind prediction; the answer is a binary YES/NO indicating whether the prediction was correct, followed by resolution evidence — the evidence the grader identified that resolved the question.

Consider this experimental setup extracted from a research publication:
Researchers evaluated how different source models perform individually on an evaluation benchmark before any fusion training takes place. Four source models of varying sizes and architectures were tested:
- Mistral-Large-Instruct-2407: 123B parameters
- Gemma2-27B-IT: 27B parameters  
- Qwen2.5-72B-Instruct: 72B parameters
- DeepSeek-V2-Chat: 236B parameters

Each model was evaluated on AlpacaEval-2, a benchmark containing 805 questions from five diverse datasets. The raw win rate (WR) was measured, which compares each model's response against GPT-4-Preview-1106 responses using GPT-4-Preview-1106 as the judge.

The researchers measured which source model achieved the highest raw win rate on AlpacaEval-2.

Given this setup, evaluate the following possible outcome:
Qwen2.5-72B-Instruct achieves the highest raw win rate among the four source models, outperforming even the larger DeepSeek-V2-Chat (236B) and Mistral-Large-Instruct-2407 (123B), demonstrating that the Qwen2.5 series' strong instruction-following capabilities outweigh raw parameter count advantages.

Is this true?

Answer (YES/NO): YES